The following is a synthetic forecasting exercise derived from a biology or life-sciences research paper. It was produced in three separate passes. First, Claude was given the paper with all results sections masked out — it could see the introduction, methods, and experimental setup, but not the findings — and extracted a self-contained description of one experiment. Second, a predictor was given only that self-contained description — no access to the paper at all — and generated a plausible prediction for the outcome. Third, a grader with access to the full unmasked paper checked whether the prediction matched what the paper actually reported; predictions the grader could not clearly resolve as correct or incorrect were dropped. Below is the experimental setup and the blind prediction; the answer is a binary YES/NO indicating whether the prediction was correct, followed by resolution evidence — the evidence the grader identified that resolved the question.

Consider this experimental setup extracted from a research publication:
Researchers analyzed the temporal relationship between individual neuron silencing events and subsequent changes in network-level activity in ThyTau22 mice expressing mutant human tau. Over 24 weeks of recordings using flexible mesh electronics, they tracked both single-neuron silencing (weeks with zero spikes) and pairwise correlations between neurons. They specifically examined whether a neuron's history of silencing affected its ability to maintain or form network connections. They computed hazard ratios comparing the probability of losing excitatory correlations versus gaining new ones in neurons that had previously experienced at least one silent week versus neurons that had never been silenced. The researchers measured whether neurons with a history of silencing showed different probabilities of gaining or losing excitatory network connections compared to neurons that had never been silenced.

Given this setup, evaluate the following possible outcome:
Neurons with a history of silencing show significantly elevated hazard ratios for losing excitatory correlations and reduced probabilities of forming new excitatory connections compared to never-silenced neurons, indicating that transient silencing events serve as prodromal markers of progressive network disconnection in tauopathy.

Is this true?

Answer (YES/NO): NO